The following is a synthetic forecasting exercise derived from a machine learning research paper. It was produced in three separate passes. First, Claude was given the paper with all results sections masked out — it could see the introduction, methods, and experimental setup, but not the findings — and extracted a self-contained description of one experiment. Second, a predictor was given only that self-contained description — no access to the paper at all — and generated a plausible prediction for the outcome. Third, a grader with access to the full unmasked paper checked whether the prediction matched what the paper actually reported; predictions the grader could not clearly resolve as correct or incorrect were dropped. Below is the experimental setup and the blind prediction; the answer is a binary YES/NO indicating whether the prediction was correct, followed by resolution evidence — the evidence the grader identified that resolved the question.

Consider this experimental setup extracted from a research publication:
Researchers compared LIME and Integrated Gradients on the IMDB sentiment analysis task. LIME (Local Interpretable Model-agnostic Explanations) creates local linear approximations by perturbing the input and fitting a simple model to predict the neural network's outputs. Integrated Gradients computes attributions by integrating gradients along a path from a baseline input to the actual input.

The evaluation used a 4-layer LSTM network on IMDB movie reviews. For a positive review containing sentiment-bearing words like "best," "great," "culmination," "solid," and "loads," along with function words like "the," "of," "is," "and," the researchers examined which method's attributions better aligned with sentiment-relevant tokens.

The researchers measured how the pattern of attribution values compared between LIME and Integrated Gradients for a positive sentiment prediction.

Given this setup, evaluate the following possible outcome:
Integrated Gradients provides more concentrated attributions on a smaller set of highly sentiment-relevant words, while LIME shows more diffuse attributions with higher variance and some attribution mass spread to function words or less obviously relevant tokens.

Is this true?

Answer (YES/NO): NO